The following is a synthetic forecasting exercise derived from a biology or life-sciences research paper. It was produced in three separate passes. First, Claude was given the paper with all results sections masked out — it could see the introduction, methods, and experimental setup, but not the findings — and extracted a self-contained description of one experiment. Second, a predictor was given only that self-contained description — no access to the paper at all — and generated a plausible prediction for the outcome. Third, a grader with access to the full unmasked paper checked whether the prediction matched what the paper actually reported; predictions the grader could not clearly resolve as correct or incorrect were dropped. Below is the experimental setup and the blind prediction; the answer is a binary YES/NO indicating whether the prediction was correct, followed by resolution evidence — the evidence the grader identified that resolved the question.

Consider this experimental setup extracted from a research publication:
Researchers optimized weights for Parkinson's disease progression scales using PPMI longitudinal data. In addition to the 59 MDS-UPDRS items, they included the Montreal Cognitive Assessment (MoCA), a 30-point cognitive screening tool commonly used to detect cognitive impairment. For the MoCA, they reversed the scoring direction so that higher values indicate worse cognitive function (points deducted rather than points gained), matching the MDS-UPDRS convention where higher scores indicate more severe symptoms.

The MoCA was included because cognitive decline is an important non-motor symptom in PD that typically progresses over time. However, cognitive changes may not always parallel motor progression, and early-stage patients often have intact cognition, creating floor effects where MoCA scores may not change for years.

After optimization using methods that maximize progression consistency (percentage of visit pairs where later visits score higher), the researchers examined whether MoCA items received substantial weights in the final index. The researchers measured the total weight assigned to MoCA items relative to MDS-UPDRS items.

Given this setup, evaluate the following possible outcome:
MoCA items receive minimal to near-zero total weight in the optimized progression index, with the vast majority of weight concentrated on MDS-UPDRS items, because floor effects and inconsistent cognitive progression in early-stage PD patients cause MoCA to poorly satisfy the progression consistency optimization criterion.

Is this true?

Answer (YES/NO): YES